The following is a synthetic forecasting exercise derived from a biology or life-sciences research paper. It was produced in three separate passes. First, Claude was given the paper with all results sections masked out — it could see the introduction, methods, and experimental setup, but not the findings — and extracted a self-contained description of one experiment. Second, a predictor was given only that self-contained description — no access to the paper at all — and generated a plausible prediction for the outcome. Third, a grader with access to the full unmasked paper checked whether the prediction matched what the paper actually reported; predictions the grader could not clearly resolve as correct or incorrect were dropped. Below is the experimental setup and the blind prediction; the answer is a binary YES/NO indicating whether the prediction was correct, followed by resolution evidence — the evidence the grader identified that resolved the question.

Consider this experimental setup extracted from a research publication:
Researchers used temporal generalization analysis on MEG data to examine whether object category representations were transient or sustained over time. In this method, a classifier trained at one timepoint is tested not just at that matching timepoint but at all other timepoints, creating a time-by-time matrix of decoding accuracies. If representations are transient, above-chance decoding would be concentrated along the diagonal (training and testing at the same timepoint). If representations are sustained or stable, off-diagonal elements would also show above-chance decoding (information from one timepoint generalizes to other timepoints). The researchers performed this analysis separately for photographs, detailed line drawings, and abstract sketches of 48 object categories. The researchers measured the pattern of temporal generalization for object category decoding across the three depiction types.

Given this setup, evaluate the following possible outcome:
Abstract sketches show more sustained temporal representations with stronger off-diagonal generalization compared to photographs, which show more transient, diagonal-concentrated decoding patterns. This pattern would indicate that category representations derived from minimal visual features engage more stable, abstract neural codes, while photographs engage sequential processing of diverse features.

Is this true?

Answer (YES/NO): NO